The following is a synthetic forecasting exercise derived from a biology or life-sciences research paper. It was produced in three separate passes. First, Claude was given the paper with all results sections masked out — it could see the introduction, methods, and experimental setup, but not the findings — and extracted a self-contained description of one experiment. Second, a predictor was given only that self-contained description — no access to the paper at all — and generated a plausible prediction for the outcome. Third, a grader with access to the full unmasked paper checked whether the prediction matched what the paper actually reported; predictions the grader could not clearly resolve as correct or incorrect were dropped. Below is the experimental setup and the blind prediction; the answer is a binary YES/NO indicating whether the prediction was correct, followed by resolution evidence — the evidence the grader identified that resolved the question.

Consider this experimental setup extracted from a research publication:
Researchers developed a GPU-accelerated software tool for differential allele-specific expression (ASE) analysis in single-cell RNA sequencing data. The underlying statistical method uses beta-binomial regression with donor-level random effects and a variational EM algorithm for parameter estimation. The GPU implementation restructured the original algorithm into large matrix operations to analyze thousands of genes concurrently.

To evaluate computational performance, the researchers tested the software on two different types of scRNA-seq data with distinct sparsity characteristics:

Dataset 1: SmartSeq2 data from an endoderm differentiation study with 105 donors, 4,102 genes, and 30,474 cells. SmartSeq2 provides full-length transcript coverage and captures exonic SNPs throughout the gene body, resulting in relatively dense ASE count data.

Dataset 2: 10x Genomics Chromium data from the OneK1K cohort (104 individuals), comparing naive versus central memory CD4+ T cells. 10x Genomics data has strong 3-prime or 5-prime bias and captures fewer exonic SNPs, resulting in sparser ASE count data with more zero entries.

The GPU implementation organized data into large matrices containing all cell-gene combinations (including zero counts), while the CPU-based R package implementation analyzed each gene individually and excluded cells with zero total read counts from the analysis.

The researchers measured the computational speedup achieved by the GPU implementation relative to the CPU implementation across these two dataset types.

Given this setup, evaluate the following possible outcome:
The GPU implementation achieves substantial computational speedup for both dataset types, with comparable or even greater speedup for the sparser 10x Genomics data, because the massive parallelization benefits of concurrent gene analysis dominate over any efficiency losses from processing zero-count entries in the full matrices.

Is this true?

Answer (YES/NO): NO